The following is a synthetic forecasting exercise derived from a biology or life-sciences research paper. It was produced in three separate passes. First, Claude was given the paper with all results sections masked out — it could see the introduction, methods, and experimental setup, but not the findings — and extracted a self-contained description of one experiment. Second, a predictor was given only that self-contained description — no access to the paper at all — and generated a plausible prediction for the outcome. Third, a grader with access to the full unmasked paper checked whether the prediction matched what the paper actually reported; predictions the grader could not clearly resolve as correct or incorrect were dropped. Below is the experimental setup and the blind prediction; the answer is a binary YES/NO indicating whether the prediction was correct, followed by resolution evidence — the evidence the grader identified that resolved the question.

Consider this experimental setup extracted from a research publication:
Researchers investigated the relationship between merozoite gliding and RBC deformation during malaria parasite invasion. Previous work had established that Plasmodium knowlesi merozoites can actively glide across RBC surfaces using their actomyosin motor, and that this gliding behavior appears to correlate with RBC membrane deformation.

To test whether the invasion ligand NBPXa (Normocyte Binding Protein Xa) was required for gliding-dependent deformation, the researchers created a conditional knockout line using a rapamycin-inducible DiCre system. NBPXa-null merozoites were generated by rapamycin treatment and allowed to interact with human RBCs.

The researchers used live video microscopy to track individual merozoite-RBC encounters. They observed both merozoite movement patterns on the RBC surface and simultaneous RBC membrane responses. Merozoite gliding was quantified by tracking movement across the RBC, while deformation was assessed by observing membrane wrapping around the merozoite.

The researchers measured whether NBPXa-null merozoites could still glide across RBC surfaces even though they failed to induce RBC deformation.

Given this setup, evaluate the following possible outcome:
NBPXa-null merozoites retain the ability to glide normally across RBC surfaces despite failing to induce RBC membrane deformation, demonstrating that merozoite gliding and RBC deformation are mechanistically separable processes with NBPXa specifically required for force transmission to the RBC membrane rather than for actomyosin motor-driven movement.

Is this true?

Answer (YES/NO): YES